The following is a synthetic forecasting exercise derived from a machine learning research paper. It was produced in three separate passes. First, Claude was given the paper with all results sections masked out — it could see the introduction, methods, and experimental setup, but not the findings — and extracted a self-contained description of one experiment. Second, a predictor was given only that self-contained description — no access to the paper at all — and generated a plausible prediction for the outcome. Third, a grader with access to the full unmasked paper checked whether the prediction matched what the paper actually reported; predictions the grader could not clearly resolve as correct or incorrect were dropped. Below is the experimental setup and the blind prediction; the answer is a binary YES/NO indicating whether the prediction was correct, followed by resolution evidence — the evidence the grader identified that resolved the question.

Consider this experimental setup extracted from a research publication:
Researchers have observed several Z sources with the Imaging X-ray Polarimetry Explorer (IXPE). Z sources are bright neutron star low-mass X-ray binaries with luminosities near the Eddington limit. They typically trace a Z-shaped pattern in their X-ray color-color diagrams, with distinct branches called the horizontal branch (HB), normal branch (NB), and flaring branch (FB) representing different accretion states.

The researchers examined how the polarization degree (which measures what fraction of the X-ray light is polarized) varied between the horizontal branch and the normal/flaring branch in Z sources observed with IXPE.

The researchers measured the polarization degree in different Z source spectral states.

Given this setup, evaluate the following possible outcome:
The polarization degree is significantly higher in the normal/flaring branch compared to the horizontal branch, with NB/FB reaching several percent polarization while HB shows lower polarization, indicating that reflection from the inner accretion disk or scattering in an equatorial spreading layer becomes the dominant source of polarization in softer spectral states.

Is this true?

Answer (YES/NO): NO